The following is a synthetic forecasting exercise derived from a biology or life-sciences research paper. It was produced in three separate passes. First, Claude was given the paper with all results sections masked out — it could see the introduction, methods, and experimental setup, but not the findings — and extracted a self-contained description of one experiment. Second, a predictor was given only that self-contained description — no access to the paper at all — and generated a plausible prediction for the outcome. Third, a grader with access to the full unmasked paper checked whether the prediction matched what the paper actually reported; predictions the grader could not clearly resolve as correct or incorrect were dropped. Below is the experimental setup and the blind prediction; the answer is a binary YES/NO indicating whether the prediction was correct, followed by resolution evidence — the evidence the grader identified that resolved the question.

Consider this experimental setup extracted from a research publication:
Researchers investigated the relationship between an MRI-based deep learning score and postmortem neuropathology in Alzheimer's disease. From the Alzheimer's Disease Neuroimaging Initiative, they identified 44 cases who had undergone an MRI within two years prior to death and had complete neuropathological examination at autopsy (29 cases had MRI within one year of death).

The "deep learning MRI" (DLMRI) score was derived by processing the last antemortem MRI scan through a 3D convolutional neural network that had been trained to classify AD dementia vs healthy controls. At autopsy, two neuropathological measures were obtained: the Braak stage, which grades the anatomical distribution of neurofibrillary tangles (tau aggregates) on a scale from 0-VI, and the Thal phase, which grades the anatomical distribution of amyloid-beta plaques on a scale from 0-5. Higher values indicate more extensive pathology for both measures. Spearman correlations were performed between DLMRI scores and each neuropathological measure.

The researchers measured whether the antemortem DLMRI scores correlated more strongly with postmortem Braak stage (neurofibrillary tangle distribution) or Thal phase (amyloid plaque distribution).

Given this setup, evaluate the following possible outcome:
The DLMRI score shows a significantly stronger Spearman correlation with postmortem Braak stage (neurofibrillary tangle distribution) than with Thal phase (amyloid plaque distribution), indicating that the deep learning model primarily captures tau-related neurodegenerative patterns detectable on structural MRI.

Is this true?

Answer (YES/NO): YES